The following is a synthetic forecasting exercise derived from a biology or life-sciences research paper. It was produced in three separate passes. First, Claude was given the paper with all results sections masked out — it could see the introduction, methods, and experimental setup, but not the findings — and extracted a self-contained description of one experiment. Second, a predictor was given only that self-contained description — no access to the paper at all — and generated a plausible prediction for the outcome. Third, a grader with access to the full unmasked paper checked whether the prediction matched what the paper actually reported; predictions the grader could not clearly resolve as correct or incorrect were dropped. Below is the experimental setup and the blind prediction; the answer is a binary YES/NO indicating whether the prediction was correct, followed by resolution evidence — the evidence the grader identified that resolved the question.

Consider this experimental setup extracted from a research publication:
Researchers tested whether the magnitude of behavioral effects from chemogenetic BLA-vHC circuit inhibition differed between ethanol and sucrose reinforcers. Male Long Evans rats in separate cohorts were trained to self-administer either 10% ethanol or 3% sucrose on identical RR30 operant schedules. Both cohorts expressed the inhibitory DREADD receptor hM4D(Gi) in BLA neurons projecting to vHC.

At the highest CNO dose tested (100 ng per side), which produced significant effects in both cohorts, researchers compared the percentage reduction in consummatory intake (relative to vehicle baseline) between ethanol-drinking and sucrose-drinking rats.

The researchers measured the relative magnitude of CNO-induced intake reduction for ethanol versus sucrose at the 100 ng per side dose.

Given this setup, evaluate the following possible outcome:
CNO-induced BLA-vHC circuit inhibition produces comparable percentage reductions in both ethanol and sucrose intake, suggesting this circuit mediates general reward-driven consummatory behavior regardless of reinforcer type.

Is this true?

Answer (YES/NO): NO